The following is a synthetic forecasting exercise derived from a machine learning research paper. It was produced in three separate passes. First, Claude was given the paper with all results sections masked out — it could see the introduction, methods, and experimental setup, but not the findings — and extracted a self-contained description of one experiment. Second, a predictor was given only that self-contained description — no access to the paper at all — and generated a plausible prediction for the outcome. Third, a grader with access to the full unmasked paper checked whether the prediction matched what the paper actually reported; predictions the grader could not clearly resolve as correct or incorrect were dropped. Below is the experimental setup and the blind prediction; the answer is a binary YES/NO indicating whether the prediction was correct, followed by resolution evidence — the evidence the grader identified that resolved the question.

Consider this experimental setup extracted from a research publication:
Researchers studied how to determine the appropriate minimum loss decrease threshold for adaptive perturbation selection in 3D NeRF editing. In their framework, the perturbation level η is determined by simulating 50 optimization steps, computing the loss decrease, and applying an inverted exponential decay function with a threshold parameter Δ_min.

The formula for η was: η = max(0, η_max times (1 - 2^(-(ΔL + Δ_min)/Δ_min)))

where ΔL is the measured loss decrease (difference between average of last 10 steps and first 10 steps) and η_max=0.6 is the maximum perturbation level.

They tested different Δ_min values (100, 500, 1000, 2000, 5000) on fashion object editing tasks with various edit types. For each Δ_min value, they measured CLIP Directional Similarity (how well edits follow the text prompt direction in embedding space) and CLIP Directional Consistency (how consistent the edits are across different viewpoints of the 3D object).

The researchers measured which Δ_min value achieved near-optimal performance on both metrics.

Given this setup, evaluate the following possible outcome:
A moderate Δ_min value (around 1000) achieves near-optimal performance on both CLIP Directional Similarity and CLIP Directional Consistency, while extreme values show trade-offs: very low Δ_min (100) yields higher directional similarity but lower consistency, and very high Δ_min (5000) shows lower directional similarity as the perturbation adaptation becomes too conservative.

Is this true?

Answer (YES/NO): NO